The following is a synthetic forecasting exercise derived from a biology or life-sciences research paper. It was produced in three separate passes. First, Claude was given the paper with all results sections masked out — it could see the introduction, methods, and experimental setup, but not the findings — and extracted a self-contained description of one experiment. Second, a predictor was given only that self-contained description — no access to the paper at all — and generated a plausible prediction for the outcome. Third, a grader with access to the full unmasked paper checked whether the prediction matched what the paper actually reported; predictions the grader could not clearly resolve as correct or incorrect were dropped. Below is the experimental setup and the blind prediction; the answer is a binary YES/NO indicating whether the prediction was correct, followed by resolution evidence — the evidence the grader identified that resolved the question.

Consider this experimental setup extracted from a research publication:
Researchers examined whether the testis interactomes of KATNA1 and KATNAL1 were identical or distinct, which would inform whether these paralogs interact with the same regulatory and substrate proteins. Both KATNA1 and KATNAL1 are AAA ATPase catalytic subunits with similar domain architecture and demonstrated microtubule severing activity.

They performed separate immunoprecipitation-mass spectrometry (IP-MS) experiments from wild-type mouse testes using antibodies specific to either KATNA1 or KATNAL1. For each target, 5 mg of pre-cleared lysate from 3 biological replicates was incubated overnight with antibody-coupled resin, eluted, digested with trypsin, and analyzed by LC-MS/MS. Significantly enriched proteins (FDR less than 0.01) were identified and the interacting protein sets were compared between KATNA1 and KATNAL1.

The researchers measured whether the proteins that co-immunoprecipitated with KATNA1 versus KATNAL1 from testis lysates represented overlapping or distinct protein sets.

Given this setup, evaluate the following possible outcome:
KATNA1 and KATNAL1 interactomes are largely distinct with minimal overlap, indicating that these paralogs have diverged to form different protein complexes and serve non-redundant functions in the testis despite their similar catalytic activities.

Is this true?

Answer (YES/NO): NO